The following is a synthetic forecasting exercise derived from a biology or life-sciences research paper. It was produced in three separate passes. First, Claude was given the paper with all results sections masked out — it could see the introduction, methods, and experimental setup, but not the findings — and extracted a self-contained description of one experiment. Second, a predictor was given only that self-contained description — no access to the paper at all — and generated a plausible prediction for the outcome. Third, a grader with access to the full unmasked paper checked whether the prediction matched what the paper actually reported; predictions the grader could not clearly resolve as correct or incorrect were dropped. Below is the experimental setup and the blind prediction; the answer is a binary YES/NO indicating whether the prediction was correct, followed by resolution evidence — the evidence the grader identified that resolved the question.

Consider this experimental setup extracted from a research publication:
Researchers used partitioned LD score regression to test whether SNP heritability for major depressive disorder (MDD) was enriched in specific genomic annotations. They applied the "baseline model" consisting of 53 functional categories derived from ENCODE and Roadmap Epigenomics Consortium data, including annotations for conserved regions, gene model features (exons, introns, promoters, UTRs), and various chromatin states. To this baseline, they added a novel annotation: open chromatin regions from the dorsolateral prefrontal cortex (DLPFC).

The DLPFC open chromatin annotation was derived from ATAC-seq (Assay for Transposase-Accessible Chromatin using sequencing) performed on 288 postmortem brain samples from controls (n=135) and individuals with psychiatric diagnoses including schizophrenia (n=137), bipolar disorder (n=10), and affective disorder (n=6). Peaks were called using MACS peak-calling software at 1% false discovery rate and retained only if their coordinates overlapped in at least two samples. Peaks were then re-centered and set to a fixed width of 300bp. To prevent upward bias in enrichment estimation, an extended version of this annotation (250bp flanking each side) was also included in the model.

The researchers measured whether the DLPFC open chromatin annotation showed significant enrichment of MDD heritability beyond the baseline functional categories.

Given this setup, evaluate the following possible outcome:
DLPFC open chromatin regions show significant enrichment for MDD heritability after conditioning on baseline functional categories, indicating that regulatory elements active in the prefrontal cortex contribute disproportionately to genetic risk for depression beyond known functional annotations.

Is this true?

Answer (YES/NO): YES